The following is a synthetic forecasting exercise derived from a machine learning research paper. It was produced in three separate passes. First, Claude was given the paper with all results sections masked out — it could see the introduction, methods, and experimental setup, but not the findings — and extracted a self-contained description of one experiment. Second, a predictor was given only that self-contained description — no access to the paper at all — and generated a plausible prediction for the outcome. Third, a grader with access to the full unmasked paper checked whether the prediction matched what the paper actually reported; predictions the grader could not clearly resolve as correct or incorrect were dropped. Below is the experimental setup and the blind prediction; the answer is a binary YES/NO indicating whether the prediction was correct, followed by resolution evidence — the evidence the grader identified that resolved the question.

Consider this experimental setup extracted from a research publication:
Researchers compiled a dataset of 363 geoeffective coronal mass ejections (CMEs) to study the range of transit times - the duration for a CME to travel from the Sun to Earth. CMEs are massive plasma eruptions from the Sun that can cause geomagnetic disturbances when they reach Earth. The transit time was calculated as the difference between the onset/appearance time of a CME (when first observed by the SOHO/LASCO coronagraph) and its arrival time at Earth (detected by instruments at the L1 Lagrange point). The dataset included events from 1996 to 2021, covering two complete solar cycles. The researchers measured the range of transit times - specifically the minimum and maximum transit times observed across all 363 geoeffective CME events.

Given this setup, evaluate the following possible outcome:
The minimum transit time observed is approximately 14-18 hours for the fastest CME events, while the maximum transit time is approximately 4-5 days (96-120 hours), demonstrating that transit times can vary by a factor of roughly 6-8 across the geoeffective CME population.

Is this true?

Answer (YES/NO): NO